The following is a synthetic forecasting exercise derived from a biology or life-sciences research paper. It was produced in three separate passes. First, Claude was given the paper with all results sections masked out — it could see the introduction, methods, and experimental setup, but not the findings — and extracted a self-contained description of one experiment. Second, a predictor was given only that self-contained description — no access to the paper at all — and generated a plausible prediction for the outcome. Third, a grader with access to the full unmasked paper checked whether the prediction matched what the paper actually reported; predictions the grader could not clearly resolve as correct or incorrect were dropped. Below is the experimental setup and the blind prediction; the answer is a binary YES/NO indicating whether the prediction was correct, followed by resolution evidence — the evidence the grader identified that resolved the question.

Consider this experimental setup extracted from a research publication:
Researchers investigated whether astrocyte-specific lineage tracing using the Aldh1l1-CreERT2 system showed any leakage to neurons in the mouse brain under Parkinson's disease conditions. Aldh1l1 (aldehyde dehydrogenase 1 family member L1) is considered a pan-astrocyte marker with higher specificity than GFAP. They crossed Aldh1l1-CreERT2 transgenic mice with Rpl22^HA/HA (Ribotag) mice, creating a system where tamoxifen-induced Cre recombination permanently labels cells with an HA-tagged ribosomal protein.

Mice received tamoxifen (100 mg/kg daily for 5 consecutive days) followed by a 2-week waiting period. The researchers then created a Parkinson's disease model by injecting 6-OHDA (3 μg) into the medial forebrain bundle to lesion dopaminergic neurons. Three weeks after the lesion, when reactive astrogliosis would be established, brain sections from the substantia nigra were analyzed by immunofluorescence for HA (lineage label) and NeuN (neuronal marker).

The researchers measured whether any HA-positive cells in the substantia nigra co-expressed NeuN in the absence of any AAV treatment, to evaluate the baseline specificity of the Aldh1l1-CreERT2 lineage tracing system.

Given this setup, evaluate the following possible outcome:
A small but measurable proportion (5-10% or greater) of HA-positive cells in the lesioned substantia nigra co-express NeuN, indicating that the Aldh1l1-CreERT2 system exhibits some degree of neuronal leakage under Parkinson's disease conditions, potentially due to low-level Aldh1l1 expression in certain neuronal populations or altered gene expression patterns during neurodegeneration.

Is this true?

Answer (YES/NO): NO